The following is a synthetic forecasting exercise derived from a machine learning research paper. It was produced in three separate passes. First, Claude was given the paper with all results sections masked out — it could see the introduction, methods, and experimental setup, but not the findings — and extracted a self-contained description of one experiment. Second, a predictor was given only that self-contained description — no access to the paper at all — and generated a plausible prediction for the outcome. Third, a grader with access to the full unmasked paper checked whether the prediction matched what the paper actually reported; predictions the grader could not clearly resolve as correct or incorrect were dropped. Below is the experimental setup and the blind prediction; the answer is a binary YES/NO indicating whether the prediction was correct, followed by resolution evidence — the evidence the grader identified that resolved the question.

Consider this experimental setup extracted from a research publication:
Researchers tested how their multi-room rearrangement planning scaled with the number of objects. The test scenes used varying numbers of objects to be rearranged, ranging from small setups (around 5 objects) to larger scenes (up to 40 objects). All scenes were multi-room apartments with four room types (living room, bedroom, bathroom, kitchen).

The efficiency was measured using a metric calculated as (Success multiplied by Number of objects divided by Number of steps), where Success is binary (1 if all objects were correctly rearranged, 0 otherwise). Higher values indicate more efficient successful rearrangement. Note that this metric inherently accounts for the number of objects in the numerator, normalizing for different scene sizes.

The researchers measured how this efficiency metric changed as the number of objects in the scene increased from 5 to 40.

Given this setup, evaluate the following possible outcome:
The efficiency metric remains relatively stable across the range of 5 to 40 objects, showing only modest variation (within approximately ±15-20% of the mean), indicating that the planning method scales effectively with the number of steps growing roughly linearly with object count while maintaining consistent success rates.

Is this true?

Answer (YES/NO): NO